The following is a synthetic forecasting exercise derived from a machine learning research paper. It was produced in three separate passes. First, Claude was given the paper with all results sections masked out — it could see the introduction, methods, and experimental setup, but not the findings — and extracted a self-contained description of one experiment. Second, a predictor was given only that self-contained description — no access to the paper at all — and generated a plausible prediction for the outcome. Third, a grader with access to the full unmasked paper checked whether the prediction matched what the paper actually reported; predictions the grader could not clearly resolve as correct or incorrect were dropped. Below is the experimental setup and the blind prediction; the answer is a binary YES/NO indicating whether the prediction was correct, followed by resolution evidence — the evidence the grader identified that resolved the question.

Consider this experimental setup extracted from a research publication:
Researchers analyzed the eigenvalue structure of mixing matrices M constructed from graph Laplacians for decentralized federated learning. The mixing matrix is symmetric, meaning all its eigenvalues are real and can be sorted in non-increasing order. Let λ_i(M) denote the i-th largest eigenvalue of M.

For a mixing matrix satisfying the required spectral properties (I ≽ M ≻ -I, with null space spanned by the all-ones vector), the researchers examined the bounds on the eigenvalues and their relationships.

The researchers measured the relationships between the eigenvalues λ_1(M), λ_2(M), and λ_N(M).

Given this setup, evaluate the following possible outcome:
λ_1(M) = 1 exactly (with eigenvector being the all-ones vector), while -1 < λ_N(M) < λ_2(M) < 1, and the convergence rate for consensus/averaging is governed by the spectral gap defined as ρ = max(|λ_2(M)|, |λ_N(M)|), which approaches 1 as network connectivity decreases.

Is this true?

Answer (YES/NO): YES